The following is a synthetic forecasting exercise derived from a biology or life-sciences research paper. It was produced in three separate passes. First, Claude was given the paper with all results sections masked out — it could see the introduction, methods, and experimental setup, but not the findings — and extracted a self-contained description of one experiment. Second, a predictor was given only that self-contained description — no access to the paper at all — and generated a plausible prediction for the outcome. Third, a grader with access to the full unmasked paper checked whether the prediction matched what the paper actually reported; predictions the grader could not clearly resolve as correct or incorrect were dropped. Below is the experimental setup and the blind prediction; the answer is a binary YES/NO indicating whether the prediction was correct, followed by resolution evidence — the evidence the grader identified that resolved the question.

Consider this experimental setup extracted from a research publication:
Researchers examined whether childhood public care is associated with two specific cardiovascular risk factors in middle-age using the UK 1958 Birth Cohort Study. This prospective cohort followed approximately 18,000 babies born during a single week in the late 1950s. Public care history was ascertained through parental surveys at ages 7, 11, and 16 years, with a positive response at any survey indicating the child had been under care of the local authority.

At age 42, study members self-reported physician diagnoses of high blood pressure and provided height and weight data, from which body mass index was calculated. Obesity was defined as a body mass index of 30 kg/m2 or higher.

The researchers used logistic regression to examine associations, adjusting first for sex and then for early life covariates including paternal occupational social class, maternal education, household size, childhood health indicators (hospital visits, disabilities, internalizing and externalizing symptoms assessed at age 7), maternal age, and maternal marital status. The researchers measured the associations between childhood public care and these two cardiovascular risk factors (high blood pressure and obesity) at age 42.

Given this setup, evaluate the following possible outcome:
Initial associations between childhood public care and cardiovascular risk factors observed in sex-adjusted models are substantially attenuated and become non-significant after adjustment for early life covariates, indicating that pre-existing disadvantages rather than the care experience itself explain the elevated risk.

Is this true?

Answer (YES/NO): NO